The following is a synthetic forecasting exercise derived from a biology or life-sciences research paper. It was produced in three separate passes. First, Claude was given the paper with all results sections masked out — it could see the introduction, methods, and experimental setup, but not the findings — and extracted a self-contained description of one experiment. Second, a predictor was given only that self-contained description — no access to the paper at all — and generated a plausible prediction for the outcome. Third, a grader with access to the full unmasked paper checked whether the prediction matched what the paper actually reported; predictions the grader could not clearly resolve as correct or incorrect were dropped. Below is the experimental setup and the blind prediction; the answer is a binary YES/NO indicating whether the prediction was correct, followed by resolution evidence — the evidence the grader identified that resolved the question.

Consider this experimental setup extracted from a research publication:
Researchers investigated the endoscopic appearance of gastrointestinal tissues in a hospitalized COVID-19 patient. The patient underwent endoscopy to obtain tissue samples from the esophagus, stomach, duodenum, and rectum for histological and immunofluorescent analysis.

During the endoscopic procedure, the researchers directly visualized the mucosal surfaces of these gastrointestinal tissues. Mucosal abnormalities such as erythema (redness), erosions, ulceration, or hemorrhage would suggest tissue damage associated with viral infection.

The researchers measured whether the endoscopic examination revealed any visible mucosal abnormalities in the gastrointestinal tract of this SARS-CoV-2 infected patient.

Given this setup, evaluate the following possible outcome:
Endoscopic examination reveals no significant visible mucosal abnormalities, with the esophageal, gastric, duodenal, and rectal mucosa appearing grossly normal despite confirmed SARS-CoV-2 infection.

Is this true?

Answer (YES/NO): NO